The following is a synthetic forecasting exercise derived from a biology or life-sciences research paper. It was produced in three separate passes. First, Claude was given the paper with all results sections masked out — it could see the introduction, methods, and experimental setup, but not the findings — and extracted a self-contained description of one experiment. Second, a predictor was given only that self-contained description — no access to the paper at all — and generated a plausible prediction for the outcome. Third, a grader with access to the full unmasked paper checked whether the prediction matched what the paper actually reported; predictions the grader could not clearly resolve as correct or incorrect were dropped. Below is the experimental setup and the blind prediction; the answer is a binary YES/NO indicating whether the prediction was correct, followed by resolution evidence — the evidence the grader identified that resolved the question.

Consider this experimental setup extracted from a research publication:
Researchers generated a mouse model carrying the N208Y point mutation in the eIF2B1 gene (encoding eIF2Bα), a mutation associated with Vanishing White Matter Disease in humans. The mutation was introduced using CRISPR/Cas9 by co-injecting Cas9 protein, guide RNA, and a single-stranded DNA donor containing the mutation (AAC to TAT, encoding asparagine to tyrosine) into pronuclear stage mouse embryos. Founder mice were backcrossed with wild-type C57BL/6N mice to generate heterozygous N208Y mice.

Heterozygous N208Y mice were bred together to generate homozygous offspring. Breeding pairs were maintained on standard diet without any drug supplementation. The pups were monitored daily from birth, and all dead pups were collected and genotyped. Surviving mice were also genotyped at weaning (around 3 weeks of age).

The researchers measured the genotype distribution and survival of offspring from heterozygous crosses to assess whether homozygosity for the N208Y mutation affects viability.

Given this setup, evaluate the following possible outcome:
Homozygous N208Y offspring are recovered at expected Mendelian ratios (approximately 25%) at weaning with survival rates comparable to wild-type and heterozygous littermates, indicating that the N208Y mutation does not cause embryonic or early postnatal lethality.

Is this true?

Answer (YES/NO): NO